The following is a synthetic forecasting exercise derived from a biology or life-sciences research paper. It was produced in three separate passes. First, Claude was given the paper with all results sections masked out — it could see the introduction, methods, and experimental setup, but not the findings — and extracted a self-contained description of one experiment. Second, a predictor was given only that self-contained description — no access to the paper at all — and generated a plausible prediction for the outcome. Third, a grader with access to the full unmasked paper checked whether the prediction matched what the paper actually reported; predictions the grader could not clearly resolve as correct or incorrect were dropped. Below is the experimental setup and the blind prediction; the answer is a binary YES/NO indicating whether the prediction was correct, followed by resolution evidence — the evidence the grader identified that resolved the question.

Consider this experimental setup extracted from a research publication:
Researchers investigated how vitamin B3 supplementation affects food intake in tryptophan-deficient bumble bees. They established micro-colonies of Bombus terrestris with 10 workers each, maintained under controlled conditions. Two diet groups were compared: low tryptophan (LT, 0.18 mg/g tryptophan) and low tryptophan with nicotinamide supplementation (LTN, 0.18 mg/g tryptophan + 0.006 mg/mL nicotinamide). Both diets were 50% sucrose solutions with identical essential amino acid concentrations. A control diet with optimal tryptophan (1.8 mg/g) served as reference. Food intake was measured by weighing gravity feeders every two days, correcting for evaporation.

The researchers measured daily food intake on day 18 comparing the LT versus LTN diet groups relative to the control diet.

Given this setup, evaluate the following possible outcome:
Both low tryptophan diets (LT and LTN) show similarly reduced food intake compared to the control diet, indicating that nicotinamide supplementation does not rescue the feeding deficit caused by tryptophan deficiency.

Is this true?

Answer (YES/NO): NO